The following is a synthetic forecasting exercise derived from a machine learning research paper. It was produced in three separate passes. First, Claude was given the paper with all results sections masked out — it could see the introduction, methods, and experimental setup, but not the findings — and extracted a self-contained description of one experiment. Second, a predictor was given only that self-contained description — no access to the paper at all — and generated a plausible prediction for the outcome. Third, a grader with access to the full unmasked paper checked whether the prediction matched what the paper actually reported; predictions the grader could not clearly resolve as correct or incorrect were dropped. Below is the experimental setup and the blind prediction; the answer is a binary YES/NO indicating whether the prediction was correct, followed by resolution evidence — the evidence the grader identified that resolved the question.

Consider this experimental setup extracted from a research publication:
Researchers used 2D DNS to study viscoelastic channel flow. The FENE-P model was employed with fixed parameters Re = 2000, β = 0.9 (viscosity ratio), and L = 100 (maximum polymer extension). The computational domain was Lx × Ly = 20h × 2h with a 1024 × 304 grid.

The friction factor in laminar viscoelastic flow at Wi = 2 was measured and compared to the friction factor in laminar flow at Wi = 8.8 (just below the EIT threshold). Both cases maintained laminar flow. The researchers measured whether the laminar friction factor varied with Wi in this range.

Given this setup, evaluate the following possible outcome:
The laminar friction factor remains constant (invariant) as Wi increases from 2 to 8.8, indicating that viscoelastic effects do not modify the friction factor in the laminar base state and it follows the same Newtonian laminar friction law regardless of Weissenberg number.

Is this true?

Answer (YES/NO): NO